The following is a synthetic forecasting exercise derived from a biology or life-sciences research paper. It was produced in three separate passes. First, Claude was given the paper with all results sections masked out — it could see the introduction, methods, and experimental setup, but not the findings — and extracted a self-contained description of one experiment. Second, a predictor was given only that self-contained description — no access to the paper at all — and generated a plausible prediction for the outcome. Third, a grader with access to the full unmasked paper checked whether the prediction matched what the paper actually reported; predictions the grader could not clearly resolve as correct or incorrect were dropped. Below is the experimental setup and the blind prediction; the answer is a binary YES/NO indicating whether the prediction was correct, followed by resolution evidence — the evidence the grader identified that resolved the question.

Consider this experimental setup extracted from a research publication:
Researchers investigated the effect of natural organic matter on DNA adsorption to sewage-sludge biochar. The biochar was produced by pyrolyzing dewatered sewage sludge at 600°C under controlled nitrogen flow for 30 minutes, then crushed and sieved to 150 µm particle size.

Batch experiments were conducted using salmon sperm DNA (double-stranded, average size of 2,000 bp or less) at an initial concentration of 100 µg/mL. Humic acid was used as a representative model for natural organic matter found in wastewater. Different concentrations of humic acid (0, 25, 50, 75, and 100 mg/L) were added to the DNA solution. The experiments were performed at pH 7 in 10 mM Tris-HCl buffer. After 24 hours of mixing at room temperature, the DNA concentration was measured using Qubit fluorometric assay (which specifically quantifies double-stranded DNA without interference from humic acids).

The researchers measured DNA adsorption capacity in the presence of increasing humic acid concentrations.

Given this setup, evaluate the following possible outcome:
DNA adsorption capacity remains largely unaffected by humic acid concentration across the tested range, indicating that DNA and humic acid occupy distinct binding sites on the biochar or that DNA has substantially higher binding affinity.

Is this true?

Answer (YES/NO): NO